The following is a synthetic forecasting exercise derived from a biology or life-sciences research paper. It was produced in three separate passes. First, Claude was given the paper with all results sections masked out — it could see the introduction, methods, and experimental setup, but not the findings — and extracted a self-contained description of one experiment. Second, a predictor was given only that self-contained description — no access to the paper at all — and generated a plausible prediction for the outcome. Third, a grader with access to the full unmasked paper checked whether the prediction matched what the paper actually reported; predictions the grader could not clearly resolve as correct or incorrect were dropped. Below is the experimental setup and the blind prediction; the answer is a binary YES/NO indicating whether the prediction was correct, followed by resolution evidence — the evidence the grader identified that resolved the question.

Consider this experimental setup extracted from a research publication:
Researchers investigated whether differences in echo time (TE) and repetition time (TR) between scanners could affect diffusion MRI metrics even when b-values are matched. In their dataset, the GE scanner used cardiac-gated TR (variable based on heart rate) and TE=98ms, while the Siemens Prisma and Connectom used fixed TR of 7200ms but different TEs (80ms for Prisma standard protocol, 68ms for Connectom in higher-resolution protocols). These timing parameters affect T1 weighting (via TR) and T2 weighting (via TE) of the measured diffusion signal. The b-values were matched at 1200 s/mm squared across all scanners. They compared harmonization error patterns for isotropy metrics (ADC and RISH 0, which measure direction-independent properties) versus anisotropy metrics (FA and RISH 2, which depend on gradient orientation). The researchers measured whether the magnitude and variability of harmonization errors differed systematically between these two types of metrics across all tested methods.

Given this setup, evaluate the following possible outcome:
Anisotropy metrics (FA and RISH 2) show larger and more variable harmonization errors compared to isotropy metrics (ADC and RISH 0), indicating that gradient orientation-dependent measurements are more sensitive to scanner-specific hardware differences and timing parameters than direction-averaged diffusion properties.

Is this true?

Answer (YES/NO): YES